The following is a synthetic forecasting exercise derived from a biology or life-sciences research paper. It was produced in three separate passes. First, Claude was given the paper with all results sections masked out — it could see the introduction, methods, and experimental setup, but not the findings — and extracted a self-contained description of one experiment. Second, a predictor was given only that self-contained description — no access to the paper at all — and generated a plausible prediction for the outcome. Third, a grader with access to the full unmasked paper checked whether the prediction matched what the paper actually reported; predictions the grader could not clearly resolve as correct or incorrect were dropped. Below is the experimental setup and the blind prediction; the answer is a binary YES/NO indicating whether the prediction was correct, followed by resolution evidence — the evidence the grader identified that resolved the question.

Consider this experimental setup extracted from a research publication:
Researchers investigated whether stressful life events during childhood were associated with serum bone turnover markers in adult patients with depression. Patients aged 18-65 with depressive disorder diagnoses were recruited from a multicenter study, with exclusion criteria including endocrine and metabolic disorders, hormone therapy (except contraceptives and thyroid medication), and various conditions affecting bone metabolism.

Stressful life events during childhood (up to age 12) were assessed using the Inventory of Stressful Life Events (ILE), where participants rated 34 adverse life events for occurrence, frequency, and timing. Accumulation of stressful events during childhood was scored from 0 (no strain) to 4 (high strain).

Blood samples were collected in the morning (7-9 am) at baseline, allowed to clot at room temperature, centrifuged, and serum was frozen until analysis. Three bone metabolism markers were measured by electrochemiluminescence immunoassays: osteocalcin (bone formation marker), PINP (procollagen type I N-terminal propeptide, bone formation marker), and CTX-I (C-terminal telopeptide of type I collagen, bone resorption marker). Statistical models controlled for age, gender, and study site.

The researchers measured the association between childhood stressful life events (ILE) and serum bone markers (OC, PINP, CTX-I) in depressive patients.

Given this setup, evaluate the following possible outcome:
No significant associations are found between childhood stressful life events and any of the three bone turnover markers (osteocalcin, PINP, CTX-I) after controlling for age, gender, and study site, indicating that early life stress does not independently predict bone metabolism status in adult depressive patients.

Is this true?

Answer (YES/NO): NO